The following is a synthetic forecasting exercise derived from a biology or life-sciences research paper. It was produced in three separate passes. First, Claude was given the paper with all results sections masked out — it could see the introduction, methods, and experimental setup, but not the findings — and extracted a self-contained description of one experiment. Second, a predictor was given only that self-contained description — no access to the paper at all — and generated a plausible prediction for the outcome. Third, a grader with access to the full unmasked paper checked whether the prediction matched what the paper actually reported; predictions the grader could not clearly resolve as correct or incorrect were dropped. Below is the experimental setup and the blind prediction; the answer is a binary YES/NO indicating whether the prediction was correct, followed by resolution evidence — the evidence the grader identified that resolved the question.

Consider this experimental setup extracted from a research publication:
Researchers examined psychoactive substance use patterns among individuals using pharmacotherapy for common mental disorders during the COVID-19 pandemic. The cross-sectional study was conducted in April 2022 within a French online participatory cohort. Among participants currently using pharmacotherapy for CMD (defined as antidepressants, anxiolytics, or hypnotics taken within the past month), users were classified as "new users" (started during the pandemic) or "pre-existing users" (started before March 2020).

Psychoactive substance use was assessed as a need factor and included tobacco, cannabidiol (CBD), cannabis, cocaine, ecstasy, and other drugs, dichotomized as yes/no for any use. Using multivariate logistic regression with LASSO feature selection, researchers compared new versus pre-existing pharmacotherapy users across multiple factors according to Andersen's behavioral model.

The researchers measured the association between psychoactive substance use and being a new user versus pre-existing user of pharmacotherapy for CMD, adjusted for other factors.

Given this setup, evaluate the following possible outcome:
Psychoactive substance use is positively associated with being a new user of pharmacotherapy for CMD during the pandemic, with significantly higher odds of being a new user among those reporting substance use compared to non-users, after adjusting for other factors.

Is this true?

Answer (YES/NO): NO